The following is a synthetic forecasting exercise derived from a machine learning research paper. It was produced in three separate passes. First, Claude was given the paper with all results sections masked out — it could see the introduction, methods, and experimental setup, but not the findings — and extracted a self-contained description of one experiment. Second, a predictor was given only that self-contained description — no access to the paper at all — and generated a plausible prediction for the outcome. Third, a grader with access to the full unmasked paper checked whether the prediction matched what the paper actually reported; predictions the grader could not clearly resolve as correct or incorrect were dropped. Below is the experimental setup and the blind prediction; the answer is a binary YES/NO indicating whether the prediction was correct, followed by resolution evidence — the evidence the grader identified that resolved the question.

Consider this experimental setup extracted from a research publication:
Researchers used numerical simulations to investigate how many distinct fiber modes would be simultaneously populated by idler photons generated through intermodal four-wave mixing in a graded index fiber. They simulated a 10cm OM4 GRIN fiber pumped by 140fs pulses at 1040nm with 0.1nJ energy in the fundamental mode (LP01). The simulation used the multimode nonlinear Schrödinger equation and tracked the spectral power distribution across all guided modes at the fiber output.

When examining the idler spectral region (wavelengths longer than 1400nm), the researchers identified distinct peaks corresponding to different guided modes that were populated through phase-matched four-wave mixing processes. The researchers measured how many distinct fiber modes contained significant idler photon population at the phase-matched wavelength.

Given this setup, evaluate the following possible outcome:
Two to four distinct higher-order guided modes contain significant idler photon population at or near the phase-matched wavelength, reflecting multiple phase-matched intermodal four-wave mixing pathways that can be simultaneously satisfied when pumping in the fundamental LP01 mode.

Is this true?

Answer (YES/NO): YES